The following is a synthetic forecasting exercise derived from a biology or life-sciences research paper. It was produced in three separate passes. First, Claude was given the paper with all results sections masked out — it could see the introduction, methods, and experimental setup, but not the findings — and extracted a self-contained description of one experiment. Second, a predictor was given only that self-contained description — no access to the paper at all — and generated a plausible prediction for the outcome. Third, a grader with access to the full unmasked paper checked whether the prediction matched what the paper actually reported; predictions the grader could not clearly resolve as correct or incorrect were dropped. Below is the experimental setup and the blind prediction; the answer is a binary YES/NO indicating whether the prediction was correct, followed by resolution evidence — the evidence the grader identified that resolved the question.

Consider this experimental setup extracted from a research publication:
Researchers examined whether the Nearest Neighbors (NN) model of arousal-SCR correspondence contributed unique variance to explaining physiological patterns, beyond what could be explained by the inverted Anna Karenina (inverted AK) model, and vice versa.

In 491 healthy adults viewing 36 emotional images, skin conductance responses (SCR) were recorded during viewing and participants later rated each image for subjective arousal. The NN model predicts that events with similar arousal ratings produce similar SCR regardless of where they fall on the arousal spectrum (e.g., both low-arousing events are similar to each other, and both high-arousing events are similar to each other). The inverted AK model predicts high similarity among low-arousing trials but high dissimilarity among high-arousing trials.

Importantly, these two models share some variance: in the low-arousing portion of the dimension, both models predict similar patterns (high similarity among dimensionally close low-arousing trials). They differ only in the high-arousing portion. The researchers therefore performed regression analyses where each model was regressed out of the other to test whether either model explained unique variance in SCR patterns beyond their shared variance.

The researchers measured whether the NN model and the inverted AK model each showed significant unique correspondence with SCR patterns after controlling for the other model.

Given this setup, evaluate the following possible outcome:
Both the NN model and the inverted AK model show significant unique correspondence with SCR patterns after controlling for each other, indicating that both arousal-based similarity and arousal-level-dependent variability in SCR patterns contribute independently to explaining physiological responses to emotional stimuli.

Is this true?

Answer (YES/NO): NO